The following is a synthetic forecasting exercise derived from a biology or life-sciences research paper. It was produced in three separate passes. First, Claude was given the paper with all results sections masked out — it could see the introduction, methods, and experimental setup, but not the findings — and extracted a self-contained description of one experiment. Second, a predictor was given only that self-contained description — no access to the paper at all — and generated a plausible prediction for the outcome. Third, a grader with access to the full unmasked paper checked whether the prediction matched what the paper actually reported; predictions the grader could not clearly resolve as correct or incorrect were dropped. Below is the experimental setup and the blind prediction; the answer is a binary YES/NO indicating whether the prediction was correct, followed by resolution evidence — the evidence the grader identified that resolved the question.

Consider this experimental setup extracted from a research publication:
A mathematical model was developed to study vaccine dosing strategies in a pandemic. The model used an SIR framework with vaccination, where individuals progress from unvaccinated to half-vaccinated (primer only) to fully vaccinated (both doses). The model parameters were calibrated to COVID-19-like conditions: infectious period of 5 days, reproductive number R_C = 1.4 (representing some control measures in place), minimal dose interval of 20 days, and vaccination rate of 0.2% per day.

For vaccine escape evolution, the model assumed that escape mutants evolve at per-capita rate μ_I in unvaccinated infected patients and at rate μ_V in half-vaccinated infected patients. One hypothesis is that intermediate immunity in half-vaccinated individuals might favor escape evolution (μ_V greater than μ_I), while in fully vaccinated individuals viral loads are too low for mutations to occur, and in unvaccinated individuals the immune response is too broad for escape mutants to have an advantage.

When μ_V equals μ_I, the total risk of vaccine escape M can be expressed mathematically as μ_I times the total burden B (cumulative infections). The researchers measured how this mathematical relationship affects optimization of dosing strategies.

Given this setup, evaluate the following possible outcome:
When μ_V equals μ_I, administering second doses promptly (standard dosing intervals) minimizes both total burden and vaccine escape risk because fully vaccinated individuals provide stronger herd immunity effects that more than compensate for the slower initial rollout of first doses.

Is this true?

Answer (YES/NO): NO